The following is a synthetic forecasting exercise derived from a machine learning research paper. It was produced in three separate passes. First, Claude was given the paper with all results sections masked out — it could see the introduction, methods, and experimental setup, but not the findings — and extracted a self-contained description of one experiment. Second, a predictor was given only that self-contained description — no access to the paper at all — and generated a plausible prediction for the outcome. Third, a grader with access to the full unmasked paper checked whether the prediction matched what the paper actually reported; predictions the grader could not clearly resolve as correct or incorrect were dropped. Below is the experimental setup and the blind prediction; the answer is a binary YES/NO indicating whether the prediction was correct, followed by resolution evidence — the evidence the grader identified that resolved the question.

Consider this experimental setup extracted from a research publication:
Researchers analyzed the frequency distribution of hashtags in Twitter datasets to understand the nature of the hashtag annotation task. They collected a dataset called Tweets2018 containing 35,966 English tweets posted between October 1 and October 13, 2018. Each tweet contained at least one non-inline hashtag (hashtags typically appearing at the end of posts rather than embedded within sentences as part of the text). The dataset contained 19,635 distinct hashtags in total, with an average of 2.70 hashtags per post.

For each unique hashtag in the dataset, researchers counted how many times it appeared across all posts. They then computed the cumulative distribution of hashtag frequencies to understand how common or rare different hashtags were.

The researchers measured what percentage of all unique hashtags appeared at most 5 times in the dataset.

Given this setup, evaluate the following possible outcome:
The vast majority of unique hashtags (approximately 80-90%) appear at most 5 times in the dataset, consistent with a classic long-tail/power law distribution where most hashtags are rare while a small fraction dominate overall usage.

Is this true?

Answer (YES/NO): YES